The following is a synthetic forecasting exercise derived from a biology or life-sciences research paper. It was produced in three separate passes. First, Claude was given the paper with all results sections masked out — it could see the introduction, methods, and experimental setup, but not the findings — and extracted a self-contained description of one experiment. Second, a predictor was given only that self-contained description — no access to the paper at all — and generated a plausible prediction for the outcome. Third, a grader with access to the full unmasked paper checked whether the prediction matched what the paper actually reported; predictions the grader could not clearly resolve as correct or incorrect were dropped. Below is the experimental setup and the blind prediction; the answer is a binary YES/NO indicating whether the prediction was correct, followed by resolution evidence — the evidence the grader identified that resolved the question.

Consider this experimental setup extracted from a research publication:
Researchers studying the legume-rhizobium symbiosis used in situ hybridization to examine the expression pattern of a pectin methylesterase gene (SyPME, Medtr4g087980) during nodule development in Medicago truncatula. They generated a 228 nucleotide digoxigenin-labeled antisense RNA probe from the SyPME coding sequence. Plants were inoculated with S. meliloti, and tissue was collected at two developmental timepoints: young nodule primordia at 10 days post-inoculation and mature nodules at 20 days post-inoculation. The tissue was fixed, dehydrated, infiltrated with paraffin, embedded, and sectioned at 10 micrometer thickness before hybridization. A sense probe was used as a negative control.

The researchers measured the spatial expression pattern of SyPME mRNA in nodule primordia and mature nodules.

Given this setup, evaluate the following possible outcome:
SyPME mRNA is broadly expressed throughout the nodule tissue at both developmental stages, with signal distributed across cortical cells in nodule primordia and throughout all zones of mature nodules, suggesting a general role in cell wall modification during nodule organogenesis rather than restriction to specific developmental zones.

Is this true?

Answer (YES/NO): NO